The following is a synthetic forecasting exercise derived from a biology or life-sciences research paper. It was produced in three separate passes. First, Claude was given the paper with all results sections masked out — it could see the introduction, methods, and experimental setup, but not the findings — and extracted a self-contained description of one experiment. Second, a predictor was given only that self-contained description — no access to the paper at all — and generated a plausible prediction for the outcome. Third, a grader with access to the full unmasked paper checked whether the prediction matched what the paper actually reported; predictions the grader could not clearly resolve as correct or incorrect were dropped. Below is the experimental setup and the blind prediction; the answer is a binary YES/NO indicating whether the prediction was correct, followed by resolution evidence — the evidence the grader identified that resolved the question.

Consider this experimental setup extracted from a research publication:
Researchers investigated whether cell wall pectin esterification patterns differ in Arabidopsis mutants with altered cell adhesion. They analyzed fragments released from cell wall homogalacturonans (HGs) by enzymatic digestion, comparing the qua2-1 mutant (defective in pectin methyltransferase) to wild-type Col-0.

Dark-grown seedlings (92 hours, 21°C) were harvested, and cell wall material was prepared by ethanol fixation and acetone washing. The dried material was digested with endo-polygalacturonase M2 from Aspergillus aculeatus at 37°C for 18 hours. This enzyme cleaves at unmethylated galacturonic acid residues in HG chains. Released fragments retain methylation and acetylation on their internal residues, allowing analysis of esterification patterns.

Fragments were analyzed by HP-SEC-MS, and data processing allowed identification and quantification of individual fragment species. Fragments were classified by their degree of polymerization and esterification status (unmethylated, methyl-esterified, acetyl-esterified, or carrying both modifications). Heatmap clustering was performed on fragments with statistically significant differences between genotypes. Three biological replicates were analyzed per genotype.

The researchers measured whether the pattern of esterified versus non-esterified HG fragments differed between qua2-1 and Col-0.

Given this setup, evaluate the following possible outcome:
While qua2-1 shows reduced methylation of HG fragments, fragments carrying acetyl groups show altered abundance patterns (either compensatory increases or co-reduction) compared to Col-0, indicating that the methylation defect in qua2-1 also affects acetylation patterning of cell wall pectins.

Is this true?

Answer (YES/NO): YES